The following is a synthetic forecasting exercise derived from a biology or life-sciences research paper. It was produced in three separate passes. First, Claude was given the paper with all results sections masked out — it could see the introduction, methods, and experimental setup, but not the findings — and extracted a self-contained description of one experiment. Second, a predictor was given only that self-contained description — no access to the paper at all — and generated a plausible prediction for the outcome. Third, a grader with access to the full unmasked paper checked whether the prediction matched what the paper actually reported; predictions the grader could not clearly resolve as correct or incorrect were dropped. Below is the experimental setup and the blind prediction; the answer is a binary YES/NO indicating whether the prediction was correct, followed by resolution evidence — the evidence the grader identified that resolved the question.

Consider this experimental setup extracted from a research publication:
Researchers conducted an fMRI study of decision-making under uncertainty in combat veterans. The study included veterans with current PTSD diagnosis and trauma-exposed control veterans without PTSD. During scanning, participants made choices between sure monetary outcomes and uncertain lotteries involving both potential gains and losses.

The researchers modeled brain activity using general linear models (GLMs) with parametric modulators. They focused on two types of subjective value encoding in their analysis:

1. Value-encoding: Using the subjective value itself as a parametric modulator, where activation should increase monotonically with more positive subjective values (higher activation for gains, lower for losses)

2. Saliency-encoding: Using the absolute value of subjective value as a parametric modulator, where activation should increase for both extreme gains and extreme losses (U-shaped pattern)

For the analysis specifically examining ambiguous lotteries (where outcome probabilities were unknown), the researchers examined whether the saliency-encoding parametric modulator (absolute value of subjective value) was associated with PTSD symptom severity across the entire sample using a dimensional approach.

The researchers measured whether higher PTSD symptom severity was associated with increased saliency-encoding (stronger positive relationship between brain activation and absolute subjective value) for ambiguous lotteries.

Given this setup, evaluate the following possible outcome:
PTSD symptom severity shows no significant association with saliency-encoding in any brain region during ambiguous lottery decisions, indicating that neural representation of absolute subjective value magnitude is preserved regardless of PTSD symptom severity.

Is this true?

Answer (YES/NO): NO